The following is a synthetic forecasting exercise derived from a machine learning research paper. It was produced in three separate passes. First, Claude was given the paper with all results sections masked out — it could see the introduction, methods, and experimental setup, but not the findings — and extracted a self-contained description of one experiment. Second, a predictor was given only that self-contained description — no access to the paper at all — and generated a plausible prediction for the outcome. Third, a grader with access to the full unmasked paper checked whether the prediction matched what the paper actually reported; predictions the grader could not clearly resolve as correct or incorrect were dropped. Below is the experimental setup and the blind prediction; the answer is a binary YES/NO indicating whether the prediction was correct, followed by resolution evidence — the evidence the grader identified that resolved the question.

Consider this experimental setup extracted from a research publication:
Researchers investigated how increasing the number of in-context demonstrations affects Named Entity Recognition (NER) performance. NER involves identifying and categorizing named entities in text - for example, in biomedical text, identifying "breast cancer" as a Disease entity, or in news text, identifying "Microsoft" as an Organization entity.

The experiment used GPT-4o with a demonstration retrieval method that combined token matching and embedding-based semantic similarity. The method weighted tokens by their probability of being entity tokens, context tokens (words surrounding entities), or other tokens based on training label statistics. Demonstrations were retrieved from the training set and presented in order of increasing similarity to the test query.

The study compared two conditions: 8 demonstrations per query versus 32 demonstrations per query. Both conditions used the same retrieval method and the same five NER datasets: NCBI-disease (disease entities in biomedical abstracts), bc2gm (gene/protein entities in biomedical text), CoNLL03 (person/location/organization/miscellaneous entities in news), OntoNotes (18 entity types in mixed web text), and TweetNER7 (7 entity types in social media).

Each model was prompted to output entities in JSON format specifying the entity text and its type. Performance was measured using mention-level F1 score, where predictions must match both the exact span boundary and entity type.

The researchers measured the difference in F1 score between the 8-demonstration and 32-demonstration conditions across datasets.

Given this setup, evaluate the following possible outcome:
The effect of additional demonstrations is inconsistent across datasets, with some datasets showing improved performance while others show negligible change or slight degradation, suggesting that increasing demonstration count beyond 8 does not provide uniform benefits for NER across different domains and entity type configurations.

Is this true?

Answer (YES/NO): NO